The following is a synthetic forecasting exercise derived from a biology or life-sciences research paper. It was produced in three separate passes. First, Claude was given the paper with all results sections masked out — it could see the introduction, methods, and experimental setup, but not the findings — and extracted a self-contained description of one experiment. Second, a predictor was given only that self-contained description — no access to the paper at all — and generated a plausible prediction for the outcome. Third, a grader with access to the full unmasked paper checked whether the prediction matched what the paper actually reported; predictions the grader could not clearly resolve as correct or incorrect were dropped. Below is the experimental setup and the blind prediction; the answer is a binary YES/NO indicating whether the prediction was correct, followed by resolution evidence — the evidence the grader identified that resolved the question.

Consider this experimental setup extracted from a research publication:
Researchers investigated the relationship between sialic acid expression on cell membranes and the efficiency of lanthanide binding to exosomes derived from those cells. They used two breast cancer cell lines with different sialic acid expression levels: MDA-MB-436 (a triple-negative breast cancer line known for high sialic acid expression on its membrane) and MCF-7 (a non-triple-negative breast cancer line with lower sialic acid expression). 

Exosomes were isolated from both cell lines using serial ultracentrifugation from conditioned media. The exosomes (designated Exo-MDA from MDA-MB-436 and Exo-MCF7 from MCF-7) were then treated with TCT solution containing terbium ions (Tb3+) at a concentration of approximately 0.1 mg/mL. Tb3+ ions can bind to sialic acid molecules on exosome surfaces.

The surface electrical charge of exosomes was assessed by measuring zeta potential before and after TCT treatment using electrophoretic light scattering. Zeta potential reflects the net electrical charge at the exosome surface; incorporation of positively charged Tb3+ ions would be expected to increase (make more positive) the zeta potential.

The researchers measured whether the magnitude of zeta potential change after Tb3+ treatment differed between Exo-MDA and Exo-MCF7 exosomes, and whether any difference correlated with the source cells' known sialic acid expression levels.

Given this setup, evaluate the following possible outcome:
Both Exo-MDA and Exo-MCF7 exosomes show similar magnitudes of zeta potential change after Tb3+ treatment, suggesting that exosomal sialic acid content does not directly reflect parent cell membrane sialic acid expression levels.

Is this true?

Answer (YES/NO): NO